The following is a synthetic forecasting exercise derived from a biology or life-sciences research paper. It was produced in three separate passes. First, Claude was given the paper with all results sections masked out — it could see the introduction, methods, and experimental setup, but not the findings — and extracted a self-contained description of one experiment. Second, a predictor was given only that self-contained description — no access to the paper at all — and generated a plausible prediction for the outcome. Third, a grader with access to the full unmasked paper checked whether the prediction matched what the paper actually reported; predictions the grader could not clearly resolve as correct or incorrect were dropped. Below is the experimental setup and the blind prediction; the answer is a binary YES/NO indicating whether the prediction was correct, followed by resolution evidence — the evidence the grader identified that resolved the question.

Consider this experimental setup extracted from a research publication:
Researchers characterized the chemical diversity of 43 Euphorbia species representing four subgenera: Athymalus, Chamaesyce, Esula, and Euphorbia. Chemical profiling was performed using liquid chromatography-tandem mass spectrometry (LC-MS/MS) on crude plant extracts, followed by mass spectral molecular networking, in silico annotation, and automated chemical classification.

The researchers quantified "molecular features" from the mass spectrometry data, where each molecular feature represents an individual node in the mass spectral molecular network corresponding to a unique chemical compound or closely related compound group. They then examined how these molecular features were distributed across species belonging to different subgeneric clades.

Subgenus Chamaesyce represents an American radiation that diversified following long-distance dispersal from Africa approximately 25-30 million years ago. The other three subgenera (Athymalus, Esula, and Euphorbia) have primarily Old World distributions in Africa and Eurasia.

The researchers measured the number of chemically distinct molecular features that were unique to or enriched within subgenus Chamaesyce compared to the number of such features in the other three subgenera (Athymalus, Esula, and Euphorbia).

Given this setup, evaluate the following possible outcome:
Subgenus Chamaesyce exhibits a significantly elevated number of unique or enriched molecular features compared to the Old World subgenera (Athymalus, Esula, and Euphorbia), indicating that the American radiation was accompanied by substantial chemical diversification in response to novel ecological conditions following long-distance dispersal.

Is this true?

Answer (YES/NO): NO